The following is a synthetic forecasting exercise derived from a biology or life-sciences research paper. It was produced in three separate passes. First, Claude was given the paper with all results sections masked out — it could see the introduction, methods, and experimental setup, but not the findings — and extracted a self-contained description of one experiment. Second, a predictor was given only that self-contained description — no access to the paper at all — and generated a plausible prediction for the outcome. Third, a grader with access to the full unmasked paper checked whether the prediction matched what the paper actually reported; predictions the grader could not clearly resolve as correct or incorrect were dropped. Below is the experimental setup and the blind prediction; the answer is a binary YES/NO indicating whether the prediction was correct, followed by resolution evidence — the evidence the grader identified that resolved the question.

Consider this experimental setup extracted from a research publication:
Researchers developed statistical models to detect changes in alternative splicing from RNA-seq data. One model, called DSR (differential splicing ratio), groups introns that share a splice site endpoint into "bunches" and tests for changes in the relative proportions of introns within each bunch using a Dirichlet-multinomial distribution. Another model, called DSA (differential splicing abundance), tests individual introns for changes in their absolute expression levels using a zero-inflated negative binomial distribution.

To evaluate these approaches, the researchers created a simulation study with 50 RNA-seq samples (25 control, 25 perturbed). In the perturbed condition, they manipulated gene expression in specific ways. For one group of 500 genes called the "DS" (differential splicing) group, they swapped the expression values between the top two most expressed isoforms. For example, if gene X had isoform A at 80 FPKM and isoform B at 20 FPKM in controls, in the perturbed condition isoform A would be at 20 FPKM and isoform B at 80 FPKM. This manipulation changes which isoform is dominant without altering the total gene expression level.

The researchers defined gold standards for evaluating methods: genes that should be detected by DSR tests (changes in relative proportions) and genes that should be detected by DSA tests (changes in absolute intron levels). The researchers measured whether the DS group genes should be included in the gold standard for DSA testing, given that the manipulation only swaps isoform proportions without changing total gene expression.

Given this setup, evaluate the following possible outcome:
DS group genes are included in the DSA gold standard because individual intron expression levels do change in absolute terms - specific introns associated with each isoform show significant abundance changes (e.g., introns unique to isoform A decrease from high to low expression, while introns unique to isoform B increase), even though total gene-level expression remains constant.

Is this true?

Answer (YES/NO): YES